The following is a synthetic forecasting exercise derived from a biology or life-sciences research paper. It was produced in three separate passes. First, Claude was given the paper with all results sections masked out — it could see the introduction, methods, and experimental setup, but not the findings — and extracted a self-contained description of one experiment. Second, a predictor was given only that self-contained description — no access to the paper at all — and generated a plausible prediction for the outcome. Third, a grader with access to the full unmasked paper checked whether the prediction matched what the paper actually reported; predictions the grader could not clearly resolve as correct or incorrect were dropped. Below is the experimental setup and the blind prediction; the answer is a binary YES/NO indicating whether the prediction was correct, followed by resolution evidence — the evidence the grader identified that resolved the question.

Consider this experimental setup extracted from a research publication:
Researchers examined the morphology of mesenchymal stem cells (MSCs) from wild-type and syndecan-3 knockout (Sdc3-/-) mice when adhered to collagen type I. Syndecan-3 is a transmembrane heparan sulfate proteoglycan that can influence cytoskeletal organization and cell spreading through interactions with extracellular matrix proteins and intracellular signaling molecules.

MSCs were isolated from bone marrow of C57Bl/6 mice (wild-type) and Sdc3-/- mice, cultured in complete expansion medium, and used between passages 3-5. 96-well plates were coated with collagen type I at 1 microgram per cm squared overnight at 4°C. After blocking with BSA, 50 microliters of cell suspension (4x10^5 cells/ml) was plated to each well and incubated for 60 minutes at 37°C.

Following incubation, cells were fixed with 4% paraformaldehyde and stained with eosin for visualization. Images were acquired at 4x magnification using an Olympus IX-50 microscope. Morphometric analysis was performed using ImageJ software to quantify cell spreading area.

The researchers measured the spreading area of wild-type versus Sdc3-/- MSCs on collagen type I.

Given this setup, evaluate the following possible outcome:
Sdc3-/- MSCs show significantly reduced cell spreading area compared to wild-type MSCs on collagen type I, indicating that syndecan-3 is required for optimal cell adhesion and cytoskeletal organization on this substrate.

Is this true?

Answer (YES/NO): NO